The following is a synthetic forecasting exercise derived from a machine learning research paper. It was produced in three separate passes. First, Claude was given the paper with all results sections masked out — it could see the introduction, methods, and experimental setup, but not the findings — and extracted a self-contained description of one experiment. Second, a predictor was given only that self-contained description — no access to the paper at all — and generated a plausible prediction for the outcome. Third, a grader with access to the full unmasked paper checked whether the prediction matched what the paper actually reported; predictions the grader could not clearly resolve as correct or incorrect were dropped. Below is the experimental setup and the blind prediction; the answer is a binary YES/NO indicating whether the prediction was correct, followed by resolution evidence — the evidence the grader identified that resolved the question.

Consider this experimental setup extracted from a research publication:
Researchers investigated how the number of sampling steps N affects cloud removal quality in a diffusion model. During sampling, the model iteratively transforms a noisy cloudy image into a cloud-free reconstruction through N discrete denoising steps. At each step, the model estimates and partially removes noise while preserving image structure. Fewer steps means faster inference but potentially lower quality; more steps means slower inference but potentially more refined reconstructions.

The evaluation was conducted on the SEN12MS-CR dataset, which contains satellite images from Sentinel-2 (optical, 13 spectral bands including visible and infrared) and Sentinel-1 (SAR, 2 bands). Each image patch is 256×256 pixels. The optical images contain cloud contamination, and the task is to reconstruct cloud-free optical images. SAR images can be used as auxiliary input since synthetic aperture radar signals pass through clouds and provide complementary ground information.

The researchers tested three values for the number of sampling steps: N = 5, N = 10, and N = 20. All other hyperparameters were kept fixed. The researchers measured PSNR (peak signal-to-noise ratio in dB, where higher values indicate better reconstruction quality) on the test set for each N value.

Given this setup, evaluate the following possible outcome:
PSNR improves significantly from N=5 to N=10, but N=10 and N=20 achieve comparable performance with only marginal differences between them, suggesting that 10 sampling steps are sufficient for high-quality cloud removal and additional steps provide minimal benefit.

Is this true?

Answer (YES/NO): NO